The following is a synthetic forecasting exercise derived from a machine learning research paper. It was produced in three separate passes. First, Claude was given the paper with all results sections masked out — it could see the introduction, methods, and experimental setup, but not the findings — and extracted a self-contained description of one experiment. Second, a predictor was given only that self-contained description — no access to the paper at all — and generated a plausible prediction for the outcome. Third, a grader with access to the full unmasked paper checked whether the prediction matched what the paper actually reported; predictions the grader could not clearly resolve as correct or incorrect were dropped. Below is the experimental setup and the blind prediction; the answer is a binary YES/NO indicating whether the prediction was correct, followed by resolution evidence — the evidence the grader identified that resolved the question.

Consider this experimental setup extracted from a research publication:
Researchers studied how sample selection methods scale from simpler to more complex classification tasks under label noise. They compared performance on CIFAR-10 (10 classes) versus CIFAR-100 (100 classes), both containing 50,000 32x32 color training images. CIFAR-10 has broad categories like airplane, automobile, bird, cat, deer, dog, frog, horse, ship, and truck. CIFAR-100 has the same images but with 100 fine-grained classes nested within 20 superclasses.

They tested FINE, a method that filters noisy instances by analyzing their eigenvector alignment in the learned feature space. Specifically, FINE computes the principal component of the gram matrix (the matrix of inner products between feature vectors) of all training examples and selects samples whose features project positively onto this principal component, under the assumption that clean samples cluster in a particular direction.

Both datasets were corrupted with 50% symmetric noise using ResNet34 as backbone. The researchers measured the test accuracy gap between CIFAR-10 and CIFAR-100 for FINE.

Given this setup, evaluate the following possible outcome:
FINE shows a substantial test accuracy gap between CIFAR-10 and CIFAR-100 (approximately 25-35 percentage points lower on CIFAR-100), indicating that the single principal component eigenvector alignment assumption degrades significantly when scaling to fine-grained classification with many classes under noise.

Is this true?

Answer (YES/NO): NO